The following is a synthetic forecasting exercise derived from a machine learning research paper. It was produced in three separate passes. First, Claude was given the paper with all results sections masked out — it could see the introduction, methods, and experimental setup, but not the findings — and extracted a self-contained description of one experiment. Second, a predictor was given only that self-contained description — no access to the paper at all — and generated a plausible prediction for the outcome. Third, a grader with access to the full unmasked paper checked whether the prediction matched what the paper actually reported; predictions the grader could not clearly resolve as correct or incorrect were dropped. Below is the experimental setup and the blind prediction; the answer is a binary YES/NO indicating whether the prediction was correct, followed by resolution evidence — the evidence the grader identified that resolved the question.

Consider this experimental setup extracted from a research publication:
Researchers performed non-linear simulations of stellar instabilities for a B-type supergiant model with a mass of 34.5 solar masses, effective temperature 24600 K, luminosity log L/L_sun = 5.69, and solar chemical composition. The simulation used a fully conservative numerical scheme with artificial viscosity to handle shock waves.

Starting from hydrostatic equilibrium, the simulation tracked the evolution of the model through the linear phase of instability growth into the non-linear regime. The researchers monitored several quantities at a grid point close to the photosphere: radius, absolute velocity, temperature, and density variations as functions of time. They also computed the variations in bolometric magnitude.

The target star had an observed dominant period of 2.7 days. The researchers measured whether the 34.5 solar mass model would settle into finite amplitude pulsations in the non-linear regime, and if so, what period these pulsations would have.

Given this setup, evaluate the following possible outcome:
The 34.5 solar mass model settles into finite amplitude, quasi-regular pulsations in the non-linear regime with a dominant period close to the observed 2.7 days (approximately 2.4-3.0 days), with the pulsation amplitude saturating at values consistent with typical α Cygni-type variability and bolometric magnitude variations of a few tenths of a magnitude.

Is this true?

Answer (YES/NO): YES